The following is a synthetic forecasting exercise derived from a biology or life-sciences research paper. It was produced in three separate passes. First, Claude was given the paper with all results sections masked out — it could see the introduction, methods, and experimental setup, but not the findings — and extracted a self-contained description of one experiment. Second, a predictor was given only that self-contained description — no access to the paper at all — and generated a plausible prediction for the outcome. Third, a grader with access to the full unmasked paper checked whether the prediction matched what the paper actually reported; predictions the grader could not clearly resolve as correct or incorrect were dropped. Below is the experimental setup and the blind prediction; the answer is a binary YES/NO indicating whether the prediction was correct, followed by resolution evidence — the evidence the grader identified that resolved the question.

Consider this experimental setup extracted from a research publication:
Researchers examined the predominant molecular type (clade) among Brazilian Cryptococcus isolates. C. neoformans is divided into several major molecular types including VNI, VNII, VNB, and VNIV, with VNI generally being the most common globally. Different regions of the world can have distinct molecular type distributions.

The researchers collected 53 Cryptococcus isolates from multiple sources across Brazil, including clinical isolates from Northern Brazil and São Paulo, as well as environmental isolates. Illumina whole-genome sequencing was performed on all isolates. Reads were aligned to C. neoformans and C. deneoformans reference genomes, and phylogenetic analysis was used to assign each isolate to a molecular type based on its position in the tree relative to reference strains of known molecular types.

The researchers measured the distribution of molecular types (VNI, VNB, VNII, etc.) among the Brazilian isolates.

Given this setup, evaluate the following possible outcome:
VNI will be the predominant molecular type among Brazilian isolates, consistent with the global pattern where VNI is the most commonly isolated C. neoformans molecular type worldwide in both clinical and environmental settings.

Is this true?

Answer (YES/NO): YES